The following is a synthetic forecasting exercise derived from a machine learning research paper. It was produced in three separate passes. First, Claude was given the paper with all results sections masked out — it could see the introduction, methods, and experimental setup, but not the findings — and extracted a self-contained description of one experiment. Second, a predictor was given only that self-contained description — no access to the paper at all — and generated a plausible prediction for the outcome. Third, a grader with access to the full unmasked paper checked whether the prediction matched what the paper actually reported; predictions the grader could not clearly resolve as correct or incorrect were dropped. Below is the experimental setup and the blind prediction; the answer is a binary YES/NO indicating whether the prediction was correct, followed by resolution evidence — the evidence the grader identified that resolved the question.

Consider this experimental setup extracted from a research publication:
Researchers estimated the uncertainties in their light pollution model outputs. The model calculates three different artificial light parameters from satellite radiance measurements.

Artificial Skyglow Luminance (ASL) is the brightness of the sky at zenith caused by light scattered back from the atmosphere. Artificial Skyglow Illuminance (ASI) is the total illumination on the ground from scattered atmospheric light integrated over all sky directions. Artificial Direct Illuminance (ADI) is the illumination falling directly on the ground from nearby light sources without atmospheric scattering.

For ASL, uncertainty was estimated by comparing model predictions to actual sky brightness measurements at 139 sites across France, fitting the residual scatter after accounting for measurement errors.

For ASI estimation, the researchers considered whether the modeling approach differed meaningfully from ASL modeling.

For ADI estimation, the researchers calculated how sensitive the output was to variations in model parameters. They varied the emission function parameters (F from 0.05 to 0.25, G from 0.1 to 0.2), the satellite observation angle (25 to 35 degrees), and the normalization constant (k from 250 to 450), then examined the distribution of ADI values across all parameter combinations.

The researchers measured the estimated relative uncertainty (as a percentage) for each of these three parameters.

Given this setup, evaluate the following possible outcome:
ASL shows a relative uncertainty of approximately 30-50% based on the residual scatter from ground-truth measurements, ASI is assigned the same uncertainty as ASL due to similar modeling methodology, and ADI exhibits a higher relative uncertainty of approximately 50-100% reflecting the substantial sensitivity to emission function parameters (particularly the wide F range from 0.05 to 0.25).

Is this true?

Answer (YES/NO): NO